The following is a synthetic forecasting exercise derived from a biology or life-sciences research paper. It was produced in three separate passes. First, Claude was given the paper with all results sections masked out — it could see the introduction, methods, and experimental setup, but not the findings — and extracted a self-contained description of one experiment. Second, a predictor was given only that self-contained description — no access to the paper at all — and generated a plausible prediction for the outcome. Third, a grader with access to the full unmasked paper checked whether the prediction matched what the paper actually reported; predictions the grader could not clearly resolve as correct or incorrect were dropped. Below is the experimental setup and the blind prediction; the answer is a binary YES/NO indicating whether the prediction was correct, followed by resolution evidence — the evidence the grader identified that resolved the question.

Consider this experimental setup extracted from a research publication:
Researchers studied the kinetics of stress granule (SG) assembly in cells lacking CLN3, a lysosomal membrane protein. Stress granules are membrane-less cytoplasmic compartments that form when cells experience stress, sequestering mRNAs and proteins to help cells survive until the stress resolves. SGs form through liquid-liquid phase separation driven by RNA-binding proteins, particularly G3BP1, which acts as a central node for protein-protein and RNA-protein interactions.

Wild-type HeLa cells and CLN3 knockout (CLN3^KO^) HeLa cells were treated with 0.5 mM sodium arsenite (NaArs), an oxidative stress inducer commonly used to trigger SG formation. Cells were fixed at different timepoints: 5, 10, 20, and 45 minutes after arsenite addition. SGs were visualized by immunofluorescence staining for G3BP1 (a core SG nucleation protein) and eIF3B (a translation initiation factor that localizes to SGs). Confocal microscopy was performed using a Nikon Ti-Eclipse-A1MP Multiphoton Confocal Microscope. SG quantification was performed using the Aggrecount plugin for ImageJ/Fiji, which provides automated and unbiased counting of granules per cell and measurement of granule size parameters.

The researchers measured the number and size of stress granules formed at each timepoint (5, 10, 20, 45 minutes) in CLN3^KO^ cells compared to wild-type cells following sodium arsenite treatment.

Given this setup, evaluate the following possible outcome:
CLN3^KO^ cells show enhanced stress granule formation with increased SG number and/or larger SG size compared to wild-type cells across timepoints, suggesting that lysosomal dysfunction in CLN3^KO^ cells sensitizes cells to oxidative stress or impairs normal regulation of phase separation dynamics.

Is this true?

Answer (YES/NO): NO